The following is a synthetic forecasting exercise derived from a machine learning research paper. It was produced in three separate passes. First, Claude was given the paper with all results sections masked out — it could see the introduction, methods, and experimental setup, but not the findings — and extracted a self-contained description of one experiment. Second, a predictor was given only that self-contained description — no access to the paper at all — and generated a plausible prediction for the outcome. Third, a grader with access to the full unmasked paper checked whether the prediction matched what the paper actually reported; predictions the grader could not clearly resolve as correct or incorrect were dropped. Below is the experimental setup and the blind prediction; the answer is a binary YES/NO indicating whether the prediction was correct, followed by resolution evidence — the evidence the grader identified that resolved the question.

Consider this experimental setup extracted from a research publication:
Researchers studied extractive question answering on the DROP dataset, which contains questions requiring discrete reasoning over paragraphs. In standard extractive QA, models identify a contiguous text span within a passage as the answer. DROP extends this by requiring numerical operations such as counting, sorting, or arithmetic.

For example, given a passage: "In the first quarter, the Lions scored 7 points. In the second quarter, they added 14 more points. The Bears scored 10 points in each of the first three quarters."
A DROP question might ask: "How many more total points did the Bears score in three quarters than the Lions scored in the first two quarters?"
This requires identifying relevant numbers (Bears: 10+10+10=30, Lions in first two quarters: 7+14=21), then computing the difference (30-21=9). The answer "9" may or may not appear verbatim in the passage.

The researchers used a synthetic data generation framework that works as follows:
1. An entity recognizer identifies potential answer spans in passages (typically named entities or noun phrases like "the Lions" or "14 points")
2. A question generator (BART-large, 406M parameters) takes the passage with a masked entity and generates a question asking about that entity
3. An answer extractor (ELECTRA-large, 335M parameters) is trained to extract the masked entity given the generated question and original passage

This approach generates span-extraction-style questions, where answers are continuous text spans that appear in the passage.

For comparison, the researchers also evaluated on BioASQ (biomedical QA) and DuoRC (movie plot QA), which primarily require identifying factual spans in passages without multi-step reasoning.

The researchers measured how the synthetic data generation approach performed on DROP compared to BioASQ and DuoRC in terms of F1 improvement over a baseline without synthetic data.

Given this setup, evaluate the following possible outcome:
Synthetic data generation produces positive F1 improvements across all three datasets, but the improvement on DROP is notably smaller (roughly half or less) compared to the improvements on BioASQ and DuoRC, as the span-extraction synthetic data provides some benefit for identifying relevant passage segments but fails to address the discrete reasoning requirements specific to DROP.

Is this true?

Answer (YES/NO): NO